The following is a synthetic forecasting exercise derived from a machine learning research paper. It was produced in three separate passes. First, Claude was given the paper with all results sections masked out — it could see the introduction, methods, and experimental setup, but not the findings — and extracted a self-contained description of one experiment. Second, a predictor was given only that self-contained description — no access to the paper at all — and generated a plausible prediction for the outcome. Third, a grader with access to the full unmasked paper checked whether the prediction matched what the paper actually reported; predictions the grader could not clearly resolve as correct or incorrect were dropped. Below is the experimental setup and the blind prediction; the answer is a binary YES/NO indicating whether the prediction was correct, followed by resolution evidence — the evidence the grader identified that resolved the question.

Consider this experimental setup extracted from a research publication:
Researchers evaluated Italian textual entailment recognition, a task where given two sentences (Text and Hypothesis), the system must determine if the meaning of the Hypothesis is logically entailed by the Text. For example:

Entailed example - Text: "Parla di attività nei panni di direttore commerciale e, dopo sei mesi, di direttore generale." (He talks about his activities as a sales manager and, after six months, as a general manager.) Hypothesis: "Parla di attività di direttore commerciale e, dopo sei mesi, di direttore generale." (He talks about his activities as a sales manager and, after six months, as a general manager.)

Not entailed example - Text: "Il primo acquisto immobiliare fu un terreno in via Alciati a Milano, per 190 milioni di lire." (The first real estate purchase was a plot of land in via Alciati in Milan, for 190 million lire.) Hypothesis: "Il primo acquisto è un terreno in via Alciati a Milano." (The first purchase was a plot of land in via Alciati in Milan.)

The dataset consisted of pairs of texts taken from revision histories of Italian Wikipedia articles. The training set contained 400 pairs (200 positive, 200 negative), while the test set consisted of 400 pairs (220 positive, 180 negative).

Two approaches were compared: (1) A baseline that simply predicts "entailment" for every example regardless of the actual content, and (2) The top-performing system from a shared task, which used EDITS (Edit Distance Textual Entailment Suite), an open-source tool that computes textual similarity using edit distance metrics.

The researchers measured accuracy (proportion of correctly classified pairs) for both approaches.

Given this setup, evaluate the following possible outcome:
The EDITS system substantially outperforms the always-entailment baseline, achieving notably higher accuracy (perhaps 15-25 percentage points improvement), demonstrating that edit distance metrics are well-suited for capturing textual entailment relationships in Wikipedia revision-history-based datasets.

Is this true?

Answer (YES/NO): YES